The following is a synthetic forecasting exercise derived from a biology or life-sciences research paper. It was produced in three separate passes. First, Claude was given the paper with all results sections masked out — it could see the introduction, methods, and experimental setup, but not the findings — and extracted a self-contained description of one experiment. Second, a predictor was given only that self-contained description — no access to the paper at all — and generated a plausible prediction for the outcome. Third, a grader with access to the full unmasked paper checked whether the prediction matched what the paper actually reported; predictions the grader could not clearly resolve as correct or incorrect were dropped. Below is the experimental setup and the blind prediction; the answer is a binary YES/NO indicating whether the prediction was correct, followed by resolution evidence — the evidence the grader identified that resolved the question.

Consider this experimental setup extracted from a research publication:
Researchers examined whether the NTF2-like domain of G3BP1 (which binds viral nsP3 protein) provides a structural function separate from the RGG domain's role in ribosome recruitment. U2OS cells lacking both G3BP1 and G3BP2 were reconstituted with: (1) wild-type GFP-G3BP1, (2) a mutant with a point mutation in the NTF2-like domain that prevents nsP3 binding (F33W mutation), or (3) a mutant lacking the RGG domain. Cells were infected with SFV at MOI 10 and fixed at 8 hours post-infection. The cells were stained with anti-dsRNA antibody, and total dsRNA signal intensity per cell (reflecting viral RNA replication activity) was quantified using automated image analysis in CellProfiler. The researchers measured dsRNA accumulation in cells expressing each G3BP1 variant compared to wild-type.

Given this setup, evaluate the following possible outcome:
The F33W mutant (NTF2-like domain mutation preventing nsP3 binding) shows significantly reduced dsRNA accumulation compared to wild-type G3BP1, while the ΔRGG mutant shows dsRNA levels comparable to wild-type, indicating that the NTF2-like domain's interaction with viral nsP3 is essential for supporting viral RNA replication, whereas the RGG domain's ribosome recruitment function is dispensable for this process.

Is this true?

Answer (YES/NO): YES